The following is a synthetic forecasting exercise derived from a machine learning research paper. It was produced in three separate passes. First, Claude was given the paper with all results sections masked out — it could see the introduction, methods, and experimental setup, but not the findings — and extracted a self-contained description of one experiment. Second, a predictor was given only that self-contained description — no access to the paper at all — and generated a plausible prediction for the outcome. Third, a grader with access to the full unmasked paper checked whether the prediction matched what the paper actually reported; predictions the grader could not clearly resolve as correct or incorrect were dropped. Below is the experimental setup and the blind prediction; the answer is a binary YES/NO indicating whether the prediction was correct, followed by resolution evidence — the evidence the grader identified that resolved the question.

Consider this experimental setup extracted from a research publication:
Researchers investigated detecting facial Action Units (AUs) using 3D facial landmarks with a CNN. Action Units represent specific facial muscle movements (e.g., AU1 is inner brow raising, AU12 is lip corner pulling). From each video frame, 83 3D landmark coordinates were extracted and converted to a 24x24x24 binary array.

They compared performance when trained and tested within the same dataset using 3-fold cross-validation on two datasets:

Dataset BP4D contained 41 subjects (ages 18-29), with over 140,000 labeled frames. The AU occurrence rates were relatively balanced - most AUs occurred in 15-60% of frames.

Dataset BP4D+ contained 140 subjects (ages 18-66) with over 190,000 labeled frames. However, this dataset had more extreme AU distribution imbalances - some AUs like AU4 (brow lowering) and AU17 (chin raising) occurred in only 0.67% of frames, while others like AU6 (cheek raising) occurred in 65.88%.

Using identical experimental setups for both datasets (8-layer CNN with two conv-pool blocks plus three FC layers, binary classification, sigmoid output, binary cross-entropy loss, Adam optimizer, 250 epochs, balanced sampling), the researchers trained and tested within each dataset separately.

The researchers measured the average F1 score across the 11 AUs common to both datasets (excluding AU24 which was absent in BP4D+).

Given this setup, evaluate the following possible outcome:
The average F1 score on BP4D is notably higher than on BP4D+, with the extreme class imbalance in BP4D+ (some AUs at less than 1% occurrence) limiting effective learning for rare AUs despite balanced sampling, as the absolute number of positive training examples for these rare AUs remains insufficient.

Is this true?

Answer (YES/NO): YES